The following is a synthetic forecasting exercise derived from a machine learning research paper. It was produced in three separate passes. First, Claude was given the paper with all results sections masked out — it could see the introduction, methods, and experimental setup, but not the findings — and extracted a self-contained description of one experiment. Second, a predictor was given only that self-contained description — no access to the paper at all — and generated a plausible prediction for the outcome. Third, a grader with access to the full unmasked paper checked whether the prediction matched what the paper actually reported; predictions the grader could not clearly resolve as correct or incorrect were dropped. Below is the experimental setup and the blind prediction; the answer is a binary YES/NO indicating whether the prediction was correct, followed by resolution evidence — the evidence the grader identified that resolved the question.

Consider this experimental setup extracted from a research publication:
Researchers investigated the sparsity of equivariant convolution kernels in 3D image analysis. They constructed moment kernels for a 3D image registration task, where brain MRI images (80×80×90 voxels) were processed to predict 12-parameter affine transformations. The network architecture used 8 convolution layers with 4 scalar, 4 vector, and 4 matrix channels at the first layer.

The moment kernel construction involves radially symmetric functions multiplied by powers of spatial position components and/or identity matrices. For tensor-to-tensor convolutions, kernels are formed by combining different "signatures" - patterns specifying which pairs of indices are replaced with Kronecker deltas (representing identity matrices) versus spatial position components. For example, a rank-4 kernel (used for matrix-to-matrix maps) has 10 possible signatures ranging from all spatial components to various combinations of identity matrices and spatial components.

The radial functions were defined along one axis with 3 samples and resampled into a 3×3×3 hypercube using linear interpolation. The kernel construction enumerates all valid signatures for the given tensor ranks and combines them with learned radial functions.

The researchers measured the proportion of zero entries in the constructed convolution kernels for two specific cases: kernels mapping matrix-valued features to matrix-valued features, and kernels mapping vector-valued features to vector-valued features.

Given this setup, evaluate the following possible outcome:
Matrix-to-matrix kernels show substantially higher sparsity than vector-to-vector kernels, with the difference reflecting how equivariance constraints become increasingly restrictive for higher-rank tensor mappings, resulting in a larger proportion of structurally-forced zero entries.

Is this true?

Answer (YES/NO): NO